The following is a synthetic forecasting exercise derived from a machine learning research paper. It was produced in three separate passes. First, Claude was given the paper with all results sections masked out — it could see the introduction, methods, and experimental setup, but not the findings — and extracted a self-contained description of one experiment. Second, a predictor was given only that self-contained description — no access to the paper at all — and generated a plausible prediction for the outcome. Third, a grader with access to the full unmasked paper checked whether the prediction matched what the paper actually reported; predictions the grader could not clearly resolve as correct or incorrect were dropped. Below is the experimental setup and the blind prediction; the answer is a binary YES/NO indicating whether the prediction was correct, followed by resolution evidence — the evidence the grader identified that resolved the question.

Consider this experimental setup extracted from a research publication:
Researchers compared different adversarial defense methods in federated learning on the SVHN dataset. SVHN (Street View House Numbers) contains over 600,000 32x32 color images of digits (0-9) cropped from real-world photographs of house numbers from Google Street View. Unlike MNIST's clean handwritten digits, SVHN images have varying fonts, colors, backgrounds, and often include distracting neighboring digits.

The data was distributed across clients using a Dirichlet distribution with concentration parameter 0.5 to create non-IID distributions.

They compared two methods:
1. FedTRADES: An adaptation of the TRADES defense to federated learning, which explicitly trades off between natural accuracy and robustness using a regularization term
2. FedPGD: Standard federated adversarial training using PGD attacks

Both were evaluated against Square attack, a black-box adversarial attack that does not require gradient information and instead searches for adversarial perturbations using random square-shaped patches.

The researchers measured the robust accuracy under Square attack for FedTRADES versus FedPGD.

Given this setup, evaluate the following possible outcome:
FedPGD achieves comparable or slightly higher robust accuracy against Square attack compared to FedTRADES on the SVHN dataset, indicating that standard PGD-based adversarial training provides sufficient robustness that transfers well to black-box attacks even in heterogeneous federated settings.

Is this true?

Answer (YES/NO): YES